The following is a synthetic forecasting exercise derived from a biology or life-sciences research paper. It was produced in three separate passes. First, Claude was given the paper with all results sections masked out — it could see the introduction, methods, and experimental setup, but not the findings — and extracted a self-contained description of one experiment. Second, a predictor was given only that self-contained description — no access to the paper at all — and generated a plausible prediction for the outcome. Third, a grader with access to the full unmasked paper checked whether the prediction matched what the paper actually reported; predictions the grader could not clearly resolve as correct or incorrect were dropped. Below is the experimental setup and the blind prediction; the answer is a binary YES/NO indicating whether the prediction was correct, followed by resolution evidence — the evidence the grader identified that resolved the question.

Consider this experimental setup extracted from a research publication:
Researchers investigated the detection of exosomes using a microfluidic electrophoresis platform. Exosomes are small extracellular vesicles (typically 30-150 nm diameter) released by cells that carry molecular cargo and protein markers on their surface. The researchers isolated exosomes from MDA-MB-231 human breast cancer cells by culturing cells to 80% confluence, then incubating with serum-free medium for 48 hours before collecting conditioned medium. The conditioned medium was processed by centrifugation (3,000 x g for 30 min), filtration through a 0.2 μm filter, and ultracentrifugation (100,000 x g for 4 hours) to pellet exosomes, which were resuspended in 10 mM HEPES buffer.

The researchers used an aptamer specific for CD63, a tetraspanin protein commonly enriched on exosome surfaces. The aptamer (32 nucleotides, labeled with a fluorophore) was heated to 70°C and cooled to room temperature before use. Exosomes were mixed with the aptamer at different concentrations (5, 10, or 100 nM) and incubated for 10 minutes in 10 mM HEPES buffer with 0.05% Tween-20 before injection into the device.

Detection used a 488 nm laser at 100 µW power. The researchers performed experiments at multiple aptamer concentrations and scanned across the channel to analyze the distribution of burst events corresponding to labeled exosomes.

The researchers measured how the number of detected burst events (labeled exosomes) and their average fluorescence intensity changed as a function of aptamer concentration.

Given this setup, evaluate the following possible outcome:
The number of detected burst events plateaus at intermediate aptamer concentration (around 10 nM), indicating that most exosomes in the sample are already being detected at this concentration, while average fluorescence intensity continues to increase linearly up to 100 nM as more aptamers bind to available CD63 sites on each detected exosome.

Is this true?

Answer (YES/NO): NO